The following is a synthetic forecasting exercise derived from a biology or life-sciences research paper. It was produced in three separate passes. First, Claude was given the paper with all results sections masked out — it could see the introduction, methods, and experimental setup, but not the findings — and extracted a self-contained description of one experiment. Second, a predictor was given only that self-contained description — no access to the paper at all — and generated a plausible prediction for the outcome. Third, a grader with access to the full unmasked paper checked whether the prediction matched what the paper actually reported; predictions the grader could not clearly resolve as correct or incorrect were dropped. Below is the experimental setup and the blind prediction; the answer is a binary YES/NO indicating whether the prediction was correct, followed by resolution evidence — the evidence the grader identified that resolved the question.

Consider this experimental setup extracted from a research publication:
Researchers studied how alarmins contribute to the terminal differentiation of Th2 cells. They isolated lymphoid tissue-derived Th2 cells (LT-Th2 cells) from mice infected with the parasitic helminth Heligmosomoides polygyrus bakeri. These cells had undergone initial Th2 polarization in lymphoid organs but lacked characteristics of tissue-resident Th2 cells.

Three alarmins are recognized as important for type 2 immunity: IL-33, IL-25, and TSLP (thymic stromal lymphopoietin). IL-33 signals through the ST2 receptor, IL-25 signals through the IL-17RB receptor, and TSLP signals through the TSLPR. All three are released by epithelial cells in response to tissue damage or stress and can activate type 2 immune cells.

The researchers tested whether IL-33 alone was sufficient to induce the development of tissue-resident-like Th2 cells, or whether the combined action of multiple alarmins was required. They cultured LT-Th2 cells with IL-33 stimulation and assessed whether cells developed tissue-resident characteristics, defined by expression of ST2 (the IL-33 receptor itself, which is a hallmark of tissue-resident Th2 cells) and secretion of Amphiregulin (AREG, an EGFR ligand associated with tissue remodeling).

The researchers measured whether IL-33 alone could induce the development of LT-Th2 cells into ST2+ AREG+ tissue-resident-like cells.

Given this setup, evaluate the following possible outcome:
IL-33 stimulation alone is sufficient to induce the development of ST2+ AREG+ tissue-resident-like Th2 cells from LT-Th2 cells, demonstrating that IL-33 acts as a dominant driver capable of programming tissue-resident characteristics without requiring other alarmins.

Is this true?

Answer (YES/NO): YES